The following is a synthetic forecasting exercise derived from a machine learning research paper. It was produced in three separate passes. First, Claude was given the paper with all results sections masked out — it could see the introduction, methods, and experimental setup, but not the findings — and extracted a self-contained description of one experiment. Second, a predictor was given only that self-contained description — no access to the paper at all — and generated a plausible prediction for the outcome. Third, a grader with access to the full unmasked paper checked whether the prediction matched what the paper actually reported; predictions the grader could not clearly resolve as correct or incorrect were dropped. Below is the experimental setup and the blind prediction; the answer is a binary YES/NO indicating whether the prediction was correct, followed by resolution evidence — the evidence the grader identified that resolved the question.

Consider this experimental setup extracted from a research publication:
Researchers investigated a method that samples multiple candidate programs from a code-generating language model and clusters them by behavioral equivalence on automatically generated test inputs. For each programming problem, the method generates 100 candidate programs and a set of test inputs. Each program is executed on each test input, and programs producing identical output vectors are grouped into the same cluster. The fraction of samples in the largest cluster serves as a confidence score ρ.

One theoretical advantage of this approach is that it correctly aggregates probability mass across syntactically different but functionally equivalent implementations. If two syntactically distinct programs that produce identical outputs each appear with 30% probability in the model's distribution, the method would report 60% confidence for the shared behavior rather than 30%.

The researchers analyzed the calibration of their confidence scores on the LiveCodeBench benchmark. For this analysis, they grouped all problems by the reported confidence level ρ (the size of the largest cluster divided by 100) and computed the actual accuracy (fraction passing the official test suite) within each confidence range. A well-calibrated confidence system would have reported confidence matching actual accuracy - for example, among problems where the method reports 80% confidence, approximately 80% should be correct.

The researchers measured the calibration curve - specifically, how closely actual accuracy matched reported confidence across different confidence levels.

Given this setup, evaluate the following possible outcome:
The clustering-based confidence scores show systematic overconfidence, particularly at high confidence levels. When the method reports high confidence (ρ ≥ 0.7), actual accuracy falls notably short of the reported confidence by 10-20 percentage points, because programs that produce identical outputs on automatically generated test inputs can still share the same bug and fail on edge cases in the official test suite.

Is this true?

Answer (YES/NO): NO